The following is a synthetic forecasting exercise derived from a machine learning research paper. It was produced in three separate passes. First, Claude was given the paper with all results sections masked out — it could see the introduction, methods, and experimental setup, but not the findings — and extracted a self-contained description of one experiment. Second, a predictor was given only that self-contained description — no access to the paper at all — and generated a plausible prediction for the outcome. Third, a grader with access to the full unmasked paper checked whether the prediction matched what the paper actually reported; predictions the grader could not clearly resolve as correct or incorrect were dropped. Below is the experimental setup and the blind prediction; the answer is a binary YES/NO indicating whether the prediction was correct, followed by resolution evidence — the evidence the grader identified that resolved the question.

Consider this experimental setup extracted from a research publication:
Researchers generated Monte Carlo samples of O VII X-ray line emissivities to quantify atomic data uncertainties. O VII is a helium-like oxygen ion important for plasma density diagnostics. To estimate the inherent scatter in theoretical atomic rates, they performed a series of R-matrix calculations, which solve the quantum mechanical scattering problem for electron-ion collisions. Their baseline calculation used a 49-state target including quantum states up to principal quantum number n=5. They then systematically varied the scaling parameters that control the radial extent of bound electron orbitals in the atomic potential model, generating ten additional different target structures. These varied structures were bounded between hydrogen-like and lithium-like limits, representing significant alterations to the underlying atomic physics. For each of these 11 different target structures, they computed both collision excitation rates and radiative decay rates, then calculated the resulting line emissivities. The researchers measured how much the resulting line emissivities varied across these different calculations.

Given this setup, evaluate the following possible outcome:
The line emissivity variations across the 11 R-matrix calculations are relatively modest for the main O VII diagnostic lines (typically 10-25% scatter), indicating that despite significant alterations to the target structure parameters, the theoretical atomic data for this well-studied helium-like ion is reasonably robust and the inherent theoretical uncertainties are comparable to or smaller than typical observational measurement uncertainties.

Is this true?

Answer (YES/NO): NO